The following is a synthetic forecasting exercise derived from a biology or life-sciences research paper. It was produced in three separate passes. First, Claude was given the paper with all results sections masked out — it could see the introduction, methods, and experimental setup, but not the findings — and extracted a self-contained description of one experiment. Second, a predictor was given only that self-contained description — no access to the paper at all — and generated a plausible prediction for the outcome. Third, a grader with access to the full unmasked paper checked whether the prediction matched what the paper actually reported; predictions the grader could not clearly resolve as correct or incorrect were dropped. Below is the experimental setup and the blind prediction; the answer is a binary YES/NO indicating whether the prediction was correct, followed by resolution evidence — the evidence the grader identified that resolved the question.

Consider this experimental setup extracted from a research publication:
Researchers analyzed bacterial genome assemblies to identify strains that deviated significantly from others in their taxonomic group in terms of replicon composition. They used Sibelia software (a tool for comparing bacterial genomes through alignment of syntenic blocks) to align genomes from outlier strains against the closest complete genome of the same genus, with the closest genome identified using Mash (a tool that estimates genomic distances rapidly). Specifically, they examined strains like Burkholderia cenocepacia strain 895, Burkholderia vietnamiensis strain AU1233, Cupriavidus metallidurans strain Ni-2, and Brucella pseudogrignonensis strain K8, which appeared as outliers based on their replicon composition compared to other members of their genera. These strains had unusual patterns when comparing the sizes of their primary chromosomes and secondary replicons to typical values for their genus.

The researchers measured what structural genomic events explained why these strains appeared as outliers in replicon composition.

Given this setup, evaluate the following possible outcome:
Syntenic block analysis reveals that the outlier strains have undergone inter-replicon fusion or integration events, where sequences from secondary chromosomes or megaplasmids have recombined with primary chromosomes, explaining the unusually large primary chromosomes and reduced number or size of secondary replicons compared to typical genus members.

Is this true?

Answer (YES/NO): YES